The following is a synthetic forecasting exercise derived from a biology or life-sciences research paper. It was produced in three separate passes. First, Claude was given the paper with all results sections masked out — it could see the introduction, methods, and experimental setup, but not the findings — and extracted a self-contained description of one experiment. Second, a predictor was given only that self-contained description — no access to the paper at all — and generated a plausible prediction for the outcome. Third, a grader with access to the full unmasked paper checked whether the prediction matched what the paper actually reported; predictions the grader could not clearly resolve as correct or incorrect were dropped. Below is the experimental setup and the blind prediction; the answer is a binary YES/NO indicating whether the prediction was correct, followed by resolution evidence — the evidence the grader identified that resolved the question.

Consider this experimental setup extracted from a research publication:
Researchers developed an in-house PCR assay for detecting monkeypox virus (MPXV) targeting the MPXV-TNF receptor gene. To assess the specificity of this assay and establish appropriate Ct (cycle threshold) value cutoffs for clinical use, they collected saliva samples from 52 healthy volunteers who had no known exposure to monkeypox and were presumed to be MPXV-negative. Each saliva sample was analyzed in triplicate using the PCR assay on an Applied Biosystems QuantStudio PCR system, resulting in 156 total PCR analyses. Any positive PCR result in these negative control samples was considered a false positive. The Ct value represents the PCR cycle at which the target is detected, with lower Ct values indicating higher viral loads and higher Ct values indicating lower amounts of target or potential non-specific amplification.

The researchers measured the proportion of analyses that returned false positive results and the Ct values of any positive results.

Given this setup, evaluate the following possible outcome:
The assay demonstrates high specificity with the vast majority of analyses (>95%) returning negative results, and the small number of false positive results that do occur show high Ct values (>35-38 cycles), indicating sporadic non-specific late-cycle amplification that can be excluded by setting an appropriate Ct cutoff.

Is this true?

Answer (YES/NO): NO